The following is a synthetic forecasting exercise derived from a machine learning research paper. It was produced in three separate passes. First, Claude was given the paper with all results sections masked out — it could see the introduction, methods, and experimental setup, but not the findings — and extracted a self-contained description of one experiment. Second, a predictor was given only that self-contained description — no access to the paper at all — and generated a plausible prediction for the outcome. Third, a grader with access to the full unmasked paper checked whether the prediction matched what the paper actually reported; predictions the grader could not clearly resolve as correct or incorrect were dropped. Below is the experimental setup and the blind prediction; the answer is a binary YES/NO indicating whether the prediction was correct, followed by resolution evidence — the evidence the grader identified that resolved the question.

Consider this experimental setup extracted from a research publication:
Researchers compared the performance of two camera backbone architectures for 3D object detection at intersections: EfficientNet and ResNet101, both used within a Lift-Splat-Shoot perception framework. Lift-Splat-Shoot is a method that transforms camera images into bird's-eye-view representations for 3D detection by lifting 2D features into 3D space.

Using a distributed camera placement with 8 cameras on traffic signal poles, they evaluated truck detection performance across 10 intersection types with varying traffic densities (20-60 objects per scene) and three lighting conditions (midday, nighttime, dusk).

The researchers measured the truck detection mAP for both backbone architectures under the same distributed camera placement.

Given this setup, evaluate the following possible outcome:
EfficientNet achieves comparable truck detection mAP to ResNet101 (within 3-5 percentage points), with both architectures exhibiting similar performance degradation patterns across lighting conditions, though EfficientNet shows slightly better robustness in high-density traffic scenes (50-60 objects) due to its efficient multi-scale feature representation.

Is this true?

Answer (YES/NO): NO